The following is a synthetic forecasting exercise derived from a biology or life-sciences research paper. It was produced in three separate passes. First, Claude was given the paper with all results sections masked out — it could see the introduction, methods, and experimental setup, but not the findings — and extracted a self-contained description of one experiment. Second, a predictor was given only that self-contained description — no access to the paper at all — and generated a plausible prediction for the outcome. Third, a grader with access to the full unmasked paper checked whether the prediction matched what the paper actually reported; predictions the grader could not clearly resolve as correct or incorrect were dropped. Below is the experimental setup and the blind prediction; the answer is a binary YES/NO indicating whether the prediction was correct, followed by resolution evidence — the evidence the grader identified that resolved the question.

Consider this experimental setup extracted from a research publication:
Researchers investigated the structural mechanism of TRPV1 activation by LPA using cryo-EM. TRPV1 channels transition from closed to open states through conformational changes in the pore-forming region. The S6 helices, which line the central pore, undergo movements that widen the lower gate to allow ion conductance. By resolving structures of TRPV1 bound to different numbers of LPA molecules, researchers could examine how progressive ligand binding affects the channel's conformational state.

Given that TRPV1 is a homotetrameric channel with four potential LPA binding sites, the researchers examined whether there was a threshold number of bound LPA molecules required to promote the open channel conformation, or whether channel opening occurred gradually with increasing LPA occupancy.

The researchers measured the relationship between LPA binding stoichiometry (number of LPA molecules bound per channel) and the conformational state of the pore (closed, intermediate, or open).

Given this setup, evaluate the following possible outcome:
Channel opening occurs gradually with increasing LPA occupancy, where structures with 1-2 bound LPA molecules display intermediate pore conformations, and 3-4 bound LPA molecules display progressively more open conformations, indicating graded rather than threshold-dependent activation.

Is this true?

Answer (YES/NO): NO